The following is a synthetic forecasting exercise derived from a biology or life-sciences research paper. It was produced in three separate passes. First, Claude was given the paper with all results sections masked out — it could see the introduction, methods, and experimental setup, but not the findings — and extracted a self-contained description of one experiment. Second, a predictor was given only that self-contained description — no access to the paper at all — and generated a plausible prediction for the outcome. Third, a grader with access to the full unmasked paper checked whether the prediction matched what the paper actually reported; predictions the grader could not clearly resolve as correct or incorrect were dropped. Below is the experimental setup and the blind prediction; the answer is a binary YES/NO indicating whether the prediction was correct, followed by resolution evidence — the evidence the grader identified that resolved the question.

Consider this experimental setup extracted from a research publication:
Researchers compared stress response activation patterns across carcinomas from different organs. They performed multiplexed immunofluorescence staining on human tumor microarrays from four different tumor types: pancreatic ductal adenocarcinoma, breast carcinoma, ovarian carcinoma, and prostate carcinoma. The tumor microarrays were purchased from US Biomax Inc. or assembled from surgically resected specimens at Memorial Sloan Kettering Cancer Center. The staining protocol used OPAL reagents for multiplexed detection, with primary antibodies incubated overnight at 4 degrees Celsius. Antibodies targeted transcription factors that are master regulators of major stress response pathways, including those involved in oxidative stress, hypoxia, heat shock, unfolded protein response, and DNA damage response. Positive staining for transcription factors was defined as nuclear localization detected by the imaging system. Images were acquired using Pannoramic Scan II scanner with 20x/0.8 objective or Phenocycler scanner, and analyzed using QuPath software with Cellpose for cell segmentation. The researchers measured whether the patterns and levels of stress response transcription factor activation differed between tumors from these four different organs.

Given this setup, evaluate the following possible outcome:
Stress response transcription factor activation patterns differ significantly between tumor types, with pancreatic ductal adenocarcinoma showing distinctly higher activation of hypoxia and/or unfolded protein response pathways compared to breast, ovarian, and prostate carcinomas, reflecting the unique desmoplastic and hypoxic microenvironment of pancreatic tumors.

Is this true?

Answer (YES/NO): NO